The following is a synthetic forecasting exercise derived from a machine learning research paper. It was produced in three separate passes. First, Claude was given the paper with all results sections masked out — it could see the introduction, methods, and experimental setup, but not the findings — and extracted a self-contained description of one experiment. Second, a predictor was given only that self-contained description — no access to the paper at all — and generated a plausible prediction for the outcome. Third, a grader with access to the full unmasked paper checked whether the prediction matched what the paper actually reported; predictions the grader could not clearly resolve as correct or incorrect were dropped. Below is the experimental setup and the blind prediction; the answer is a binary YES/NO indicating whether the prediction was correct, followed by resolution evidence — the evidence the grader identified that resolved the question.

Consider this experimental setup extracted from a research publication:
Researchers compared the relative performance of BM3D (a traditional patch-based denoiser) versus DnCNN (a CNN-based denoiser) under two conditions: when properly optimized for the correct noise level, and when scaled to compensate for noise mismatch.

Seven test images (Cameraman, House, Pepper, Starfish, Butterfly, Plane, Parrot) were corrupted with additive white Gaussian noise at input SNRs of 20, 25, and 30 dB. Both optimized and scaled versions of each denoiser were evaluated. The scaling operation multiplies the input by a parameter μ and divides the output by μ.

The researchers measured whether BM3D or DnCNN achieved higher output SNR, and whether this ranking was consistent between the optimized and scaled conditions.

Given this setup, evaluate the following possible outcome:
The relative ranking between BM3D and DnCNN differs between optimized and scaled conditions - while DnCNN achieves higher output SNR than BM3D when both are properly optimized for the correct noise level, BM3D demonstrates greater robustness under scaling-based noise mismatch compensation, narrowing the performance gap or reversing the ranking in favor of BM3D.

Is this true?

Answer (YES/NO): NO